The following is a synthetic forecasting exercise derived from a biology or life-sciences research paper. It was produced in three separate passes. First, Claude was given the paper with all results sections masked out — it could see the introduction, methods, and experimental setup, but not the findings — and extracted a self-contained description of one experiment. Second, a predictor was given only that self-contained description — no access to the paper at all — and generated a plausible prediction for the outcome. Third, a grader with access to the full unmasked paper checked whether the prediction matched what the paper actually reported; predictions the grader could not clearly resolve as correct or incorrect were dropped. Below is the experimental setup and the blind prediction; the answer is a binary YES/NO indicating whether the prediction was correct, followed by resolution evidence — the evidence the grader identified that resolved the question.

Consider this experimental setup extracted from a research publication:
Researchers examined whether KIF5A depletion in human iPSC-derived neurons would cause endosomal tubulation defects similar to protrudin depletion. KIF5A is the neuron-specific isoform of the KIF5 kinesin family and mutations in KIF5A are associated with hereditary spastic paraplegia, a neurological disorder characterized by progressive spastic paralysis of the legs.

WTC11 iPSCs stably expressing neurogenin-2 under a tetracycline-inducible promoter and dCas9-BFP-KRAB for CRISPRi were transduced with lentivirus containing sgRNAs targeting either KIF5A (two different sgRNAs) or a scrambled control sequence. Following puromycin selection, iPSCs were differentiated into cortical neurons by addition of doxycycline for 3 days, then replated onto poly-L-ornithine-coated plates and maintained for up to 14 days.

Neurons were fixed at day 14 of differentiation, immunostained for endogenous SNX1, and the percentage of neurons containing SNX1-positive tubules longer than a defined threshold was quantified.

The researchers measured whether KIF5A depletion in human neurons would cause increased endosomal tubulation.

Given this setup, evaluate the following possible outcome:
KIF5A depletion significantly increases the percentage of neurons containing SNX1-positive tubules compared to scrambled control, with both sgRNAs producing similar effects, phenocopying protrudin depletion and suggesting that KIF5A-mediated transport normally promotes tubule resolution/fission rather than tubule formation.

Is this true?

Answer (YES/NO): YES